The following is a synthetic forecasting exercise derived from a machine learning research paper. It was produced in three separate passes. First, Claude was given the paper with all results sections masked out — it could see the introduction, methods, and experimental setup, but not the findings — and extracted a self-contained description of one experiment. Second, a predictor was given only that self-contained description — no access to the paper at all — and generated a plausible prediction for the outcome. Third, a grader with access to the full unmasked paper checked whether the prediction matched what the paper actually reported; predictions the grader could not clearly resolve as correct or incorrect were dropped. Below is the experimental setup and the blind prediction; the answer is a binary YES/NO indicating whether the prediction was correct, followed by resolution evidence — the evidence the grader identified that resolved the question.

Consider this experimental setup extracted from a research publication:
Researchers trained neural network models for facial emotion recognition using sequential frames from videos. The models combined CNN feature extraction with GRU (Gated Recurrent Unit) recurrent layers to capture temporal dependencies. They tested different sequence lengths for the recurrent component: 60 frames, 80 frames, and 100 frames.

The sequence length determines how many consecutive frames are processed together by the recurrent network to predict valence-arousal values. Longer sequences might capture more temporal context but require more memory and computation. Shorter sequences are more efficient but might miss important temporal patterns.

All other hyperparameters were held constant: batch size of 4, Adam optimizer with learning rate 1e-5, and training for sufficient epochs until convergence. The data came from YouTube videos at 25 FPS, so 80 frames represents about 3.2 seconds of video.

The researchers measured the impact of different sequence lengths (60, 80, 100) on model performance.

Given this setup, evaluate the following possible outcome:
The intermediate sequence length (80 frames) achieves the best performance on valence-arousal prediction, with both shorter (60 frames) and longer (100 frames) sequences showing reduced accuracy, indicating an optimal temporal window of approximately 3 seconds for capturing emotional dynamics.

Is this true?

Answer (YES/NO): NO